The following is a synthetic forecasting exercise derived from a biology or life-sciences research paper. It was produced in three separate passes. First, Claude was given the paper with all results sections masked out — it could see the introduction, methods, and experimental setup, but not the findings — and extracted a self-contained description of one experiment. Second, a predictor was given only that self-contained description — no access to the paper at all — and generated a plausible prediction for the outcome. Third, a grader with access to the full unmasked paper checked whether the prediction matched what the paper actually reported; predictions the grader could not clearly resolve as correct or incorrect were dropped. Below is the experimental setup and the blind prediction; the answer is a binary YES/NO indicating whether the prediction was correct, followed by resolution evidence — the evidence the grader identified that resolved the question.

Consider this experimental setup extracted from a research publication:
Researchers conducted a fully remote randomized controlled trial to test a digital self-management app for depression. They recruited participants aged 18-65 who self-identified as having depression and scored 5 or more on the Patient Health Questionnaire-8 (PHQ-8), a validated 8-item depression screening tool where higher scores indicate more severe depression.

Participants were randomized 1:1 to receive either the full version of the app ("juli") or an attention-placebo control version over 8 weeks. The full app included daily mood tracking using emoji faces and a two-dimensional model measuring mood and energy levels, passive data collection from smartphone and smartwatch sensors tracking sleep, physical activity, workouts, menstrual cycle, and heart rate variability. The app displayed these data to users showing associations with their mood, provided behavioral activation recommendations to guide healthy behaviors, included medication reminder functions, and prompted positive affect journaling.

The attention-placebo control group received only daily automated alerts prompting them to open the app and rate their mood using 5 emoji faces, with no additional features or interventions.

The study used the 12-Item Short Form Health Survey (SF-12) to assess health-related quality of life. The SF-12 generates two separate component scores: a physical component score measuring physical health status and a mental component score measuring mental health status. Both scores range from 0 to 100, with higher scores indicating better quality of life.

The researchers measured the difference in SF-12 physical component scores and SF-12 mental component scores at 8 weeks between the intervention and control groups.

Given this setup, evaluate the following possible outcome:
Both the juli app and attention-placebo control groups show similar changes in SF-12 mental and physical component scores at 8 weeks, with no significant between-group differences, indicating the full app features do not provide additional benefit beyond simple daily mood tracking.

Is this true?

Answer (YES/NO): NO